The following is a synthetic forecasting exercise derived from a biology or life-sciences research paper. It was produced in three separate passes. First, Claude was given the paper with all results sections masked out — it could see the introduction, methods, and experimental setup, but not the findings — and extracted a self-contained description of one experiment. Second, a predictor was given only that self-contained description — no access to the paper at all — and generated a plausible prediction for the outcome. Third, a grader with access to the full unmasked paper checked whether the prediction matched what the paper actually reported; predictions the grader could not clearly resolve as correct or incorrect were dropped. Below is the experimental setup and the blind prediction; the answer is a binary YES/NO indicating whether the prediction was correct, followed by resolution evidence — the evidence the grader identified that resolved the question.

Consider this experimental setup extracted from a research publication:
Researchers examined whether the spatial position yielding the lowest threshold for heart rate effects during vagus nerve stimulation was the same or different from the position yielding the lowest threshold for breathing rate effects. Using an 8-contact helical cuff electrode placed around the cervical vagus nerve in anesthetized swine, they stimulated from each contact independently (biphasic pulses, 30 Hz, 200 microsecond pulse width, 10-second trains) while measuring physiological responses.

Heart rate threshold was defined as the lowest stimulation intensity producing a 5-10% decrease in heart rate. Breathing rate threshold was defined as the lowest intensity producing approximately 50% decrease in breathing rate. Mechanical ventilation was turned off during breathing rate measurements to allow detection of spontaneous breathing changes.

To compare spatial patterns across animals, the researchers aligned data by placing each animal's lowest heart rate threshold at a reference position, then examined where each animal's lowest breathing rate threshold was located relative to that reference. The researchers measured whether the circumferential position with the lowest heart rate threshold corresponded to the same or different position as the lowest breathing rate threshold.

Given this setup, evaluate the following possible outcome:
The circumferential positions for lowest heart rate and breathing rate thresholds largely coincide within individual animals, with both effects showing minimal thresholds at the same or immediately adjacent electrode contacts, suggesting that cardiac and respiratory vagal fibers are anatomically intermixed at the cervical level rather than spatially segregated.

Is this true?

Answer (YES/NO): NO